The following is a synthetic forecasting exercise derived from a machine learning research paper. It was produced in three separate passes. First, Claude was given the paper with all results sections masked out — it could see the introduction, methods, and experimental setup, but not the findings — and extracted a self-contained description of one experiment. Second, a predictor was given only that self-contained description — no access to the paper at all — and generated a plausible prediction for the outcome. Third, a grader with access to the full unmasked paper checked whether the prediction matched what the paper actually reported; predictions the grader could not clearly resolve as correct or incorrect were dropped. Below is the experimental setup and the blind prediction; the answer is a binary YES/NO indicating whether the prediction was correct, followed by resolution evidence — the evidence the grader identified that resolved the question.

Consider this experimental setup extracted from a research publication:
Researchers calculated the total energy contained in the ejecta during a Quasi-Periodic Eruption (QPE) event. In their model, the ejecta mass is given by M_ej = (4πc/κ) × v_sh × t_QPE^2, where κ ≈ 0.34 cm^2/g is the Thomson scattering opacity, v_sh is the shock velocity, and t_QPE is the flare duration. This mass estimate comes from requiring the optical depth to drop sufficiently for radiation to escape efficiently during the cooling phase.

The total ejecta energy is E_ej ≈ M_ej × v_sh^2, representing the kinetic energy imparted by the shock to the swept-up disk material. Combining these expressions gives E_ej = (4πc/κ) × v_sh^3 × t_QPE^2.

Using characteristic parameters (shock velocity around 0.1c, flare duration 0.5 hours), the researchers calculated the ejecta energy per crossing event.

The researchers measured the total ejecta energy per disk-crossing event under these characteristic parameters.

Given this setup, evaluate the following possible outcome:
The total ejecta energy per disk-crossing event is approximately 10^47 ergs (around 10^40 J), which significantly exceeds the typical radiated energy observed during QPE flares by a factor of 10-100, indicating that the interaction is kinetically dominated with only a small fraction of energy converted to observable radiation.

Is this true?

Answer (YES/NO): YES